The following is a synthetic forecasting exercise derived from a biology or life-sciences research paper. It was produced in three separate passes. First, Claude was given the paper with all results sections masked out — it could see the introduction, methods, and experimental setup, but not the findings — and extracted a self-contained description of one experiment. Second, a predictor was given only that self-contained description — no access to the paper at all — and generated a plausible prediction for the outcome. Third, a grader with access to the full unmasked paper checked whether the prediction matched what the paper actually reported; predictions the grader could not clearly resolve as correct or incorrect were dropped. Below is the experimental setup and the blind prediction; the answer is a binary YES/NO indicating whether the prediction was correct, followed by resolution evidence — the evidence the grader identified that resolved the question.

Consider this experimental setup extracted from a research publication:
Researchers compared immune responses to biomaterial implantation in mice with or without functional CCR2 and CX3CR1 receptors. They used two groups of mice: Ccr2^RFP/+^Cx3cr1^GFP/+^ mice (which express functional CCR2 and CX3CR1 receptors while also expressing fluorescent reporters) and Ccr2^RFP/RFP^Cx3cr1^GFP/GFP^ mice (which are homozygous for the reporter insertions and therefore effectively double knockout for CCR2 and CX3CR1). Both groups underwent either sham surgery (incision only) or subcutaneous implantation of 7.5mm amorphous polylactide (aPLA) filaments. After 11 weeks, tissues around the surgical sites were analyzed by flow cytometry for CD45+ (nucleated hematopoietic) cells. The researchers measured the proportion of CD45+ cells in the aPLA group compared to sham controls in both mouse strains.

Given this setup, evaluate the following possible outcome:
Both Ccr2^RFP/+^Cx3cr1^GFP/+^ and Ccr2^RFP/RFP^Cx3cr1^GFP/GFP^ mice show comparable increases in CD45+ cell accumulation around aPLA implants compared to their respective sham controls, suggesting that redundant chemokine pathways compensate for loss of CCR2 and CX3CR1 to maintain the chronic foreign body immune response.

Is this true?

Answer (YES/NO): NO